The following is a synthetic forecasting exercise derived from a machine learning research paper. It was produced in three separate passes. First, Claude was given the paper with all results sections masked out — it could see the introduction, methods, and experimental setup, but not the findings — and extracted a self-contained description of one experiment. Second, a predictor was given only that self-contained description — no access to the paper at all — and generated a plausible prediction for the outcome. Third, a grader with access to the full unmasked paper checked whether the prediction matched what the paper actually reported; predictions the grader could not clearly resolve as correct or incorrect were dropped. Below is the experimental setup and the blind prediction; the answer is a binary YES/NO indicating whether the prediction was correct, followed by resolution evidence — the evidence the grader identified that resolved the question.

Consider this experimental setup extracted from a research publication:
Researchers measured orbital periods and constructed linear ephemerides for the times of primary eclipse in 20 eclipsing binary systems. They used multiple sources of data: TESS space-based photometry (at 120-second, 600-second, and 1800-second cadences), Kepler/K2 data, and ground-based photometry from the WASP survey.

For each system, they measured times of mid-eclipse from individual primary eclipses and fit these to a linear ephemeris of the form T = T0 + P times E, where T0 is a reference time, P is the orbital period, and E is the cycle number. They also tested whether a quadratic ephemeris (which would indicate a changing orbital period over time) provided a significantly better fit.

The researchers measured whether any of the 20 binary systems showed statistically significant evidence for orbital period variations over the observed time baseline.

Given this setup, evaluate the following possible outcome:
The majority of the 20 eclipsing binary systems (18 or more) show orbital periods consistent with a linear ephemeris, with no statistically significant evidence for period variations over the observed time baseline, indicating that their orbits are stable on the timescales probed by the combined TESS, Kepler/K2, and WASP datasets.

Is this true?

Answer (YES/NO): YES